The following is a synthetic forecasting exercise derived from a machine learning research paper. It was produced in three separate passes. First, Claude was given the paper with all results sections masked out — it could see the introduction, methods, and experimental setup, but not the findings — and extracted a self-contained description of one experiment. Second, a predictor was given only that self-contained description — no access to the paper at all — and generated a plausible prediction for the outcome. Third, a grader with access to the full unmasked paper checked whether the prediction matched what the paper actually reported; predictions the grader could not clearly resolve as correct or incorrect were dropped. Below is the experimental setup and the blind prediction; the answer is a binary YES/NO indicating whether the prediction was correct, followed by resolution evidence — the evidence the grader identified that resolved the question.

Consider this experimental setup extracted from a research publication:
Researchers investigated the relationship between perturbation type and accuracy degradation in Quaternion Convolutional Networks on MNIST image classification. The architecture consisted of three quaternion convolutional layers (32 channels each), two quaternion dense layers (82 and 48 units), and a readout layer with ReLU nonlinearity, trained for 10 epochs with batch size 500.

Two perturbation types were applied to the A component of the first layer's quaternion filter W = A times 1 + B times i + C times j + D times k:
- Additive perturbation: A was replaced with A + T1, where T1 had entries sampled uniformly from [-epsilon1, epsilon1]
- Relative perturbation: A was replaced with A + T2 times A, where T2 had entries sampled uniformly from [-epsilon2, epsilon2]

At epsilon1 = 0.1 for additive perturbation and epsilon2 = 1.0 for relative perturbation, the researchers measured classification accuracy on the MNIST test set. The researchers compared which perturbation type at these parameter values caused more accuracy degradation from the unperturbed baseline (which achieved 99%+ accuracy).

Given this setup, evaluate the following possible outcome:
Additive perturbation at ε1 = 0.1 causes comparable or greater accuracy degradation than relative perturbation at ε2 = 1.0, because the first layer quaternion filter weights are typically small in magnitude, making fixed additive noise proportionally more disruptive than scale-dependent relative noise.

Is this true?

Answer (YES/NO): YES